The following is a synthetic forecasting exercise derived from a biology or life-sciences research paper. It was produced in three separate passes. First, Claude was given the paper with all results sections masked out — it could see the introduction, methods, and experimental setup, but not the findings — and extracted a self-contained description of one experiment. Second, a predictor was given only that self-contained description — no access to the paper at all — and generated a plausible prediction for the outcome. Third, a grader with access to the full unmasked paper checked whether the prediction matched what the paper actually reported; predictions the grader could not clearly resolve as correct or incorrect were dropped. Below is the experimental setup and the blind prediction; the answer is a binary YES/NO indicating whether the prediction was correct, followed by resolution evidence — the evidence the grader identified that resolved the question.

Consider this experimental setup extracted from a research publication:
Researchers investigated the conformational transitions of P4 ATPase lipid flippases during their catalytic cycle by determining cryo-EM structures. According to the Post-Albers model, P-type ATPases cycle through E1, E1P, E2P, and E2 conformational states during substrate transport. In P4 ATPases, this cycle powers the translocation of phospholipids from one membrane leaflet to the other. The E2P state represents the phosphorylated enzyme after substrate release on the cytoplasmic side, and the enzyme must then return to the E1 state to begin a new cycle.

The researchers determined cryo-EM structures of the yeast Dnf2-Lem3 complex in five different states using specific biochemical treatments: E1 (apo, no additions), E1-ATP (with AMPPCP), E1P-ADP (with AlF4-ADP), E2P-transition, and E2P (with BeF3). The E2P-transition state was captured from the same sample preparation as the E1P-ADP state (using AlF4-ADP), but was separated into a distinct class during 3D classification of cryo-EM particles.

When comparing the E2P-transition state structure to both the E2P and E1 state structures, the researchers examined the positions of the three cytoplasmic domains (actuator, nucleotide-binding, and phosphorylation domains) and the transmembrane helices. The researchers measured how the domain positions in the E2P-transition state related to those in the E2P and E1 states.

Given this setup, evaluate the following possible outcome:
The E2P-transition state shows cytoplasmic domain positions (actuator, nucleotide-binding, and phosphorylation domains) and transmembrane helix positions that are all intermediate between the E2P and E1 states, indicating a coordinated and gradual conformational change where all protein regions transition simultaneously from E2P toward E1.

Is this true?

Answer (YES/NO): NO